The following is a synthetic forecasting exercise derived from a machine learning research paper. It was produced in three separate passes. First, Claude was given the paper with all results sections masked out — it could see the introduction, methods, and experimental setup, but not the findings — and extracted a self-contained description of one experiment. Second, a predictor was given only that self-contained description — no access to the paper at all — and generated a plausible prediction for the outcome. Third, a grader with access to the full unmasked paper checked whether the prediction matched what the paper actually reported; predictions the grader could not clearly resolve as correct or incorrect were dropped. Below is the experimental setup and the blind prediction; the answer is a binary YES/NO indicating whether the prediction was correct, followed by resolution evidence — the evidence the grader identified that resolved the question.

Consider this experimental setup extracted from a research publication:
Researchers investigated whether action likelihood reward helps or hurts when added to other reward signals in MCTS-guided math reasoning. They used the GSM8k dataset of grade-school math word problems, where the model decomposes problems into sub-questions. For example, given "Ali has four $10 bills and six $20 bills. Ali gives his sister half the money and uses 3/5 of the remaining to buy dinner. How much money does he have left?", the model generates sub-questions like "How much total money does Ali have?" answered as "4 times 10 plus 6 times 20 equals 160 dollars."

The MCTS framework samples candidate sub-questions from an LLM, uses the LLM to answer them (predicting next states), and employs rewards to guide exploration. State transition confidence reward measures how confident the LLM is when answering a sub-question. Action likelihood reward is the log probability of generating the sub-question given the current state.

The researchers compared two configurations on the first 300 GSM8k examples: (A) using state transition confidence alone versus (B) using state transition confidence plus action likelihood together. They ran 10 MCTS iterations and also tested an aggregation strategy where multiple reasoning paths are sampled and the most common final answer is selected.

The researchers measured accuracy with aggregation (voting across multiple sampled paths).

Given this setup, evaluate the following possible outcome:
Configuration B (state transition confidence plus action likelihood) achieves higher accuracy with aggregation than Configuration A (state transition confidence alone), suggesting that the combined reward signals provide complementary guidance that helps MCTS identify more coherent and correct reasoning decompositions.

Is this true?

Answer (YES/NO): NO